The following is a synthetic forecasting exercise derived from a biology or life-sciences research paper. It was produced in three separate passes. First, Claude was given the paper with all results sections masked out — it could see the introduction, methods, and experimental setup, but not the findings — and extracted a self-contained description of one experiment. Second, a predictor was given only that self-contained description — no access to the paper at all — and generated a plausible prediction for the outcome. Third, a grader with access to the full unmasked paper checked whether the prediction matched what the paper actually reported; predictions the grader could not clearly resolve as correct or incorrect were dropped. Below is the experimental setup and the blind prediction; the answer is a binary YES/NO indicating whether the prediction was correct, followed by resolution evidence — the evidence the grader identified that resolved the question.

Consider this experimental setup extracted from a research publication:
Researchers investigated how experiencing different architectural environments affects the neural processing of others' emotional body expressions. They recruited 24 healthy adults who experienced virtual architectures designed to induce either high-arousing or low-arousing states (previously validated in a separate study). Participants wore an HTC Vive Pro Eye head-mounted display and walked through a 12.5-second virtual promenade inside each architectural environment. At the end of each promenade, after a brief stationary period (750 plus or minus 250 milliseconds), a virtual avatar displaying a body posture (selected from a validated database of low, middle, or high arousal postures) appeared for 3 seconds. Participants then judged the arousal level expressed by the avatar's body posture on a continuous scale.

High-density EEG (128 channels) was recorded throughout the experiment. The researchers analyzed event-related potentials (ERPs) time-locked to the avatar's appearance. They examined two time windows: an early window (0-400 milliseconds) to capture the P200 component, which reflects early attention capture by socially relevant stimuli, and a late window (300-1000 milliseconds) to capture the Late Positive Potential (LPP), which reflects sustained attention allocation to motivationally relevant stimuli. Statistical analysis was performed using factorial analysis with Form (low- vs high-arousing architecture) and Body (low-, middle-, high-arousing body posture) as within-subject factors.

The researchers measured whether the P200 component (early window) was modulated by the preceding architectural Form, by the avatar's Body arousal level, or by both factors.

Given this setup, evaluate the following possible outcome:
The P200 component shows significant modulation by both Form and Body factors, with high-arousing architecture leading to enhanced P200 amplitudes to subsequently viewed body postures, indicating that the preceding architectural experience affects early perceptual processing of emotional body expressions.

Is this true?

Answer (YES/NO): NO